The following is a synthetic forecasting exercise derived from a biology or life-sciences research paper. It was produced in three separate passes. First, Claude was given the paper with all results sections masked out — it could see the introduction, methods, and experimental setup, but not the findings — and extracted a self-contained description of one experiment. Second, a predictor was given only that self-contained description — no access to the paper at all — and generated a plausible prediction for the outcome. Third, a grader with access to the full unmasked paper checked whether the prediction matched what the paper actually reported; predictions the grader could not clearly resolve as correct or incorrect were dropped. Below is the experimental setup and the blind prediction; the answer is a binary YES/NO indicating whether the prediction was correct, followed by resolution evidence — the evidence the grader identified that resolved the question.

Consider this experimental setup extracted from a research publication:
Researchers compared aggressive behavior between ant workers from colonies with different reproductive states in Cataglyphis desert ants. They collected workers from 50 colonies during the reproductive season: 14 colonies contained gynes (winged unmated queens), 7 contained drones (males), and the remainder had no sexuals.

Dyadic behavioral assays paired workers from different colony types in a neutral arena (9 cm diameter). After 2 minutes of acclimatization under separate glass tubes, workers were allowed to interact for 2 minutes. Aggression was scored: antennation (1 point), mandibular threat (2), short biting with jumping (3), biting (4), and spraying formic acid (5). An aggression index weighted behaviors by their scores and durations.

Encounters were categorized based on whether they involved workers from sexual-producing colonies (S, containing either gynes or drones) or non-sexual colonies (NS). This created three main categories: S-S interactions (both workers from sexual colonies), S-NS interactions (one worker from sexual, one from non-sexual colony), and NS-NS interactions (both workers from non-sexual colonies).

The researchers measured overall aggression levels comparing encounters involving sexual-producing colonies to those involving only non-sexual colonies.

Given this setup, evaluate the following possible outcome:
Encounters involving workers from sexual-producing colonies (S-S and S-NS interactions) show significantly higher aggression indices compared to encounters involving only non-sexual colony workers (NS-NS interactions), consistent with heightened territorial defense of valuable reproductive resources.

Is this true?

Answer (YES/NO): NO